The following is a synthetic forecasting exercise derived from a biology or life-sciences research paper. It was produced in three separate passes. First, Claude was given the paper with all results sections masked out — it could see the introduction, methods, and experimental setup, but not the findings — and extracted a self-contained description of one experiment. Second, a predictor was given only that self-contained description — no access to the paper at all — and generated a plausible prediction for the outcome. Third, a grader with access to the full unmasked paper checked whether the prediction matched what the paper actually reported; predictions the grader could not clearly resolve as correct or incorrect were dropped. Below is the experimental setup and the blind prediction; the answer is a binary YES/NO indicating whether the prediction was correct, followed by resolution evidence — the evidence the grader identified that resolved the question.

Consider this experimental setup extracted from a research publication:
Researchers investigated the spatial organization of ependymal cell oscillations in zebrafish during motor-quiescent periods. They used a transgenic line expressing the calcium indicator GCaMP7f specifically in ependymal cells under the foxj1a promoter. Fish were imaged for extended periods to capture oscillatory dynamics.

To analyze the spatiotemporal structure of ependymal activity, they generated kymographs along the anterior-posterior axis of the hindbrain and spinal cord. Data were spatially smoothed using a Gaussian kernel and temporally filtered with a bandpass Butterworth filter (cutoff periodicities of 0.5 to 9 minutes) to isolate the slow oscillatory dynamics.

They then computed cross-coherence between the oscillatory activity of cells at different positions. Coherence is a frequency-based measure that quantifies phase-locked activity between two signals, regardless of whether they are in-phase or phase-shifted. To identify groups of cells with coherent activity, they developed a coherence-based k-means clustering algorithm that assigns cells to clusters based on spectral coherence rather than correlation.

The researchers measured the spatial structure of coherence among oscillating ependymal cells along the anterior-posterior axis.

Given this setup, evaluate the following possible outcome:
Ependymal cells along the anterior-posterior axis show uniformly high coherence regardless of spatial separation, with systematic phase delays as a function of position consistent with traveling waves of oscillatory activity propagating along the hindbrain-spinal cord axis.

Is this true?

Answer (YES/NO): NO